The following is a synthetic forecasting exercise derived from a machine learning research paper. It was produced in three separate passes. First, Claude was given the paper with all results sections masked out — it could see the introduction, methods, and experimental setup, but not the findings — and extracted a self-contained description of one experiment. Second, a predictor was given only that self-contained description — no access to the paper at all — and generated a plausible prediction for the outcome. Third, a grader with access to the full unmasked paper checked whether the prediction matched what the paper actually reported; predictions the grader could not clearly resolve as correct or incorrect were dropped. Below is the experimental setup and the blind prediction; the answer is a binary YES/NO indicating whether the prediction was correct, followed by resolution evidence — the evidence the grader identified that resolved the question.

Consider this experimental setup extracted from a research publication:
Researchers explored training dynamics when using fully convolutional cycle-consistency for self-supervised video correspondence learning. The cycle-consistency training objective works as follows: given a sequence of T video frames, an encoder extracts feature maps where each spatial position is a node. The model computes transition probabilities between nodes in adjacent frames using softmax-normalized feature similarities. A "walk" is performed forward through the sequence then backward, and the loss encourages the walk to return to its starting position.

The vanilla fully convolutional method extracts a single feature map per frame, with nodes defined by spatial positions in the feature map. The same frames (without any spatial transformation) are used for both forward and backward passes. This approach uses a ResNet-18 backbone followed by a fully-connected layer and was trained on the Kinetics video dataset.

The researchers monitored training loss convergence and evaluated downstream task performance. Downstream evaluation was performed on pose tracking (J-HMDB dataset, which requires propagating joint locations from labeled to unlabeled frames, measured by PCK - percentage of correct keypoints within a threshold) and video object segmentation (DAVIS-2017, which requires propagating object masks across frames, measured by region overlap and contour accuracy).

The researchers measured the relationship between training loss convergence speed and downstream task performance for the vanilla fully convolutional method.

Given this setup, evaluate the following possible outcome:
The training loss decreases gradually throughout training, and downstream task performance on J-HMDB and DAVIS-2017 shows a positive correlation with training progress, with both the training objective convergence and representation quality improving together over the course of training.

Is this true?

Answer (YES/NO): NO